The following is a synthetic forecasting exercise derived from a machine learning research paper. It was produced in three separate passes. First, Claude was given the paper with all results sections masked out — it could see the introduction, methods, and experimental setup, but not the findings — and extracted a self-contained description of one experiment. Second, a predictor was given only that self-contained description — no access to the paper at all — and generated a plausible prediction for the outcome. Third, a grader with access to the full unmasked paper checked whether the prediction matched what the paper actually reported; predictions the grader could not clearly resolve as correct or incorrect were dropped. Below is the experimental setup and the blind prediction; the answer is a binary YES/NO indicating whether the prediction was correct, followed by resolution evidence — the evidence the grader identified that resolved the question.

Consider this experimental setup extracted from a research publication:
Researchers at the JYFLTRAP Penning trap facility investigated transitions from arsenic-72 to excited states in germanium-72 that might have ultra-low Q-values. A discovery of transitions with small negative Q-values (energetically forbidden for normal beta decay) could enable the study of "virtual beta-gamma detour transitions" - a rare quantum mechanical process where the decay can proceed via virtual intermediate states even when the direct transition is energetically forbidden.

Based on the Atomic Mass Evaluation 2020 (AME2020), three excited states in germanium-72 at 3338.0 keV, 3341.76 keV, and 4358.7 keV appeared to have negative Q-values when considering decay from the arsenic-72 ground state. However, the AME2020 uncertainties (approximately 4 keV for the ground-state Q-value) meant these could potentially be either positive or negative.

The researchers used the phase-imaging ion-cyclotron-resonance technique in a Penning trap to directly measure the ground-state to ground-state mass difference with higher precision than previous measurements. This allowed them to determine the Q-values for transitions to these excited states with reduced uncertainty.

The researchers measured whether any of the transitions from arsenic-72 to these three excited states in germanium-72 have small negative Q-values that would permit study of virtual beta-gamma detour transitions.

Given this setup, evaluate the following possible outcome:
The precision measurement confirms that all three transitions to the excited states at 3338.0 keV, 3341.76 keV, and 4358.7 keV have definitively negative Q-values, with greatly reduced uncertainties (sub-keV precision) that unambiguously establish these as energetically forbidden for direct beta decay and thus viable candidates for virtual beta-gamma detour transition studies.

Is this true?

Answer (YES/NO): NO